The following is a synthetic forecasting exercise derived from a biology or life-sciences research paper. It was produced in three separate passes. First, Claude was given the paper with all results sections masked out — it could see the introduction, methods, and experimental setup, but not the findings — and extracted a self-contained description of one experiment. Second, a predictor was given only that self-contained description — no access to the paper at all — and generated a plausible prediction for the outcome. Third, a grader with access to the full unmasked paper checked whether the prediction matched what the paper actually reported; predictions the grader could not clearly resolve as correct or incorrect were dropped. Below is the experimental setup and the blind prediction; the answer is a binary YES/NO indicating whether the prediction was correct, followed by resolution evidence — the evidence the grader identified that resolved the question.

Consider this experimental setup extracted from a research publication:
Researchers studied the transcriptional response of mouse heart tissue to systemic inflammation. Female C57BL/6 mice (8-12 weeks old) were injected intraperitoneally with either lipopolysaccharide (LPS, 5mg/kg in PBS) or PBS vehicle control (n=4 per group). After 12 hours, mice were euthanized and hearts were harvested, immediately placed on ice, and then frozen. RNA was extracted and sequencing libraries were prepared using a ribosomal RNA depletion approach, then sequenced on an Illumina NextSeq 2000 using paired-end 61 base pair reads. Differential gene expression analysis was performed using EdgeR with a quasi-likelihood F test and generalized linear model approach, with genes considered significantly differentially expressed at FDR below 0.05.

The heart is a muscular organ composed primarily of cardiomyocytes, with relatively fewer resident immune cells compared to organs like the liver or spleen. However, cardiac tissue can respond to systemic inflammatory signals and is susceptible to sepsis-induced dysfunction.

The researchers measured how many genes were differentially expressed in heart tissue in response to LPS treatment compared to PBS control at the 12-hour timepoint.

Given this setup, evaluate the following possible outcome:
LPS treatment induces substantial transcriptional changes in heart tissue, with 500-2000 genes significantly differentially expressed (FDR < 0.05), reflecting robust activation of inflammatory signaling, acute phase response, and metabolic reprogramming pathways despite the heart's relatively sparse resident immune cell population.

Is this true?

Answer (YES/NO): YES